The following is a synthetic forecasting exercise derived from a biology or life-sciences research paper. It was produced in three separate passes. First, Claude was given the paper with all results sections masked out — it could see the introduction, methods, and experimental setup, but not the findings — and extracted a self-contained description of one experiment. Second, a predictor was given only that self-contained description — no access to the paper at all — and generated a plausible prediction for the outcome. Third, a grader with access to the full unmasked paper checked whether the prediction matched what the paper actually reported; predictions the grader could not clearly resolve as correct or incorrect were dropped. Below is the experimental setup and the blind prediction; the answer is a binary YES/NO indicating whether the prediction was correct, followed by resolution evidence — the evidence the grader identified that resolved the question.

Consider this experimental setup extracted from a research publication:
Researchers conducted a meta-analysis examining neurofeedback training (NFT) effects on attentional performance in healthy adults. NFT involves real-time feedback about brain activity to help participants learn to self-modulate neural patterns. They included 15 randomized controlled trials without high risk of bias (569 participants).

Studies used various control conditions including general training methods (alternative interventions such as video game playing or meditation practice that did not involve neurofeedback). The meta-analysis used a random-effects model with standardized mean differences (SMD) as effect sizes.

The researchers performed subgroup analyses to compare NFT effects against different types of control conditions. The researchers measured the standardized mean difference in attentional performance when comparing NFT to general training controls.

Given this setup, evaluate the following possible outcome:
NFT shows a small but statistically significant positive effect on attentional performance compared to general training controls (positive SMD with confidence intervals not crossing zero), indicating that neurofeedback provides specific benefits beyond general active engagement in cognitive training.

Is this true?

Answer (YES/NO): NO